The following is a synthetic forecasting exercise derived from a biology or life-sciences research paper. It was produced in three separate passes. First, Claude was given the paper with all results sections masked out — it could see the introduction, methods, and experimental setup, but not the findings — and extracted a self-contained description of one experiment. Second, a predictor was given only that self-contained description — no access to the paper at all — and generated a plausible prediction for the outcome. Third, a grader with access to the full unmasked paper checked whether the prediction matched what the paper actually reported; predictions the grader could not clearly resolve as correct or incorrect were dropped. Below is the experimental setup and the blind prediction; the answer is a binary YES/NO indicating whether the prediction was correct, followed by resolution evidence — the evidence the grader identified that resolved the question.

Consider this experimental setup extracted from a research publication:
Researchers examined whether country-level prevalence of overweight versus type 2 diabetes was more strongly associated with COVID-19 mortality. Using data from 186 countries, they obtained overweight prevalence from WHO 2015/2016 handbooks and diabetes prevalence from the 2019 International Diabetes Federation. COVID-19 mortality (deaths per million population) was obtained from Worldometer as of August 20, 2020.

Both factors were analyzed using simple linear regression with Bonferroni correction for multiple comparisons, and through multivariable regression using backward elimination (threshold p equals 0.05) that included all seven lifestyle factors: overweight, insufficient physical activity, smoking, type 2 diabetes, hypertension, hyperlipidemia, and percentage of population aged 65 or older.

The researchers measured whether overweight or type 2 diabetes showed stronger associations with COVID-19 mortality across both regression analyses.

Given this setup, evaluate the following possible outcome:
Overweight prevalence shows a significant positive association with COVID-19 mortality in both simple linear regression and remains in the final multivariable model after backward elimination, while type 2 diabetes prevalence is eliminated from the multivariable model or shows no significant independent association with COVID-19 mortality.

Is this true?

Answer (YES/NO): YES